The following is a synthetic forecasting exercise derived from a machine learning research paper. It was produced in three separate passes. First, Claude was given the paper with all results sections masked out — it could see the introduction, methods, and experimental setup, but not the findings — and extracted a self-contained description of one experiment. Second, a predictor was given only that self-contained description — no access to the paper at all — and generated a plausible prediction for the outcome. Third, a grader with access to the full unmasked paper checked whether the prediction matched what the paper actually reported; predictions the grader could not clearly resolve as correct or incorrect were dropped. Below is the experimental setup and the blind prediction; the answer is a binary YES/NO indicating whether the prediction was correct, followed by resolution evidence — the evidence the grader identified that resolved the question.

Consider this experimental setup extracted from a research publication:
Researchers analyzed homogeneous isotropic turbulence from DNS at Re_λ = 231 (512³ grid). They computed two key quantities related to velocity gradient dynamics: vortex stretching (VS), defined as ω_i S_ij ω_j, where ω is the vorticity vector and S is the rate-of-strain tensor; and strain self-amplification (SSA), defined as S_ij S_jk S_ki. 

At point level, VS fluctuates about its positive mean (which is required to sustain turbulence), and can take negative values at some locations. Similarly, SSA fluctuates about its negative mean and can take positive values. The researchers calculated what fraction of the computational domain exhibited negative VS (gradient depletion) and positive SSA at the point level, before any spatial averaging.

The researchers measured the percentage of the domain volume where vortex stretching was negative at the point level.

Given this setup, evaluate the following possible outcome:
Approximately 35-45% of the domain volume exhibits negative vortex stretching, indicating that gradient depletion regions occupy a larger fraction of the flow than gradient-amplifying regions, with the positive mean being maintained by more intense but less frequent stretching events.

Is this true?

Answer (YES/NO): NO